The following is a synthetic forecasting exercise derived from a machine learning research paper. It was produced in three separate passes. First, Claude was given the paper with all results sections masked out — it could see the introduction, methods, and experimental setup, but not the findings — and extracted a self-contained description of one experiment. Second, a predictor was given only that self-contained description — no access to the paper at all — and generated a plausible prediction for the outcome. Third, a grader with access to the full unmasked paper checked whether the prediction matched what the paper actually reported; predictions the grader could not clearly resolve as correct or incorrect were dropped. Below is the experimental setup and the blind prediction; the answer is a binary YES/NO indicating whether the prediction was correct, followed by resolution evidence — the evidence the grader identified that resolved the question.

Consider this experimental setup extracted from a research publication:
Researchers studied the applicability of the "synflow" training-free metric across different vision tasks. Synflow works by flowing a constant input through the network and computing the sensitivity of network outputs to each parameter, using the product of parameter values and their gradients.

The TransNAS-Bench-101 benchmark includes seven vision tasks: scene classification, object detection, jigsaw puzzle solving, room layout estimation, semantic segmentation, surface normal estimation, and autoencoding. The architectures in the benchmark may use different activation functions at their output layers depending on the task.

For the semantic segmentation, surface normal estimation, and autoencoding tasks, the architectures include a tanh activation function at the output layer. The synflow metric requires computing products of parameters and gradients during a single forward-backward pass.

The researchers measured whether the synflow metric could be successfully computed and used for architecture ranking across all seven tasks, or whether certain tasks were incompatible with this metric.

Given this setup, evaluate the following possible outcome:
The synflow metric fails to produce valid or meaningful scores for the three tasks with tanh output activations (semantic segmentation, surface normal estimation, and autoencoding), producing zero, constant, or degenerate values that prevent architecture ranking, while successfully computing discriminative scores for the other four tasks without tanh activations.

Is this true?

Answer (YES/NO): NO